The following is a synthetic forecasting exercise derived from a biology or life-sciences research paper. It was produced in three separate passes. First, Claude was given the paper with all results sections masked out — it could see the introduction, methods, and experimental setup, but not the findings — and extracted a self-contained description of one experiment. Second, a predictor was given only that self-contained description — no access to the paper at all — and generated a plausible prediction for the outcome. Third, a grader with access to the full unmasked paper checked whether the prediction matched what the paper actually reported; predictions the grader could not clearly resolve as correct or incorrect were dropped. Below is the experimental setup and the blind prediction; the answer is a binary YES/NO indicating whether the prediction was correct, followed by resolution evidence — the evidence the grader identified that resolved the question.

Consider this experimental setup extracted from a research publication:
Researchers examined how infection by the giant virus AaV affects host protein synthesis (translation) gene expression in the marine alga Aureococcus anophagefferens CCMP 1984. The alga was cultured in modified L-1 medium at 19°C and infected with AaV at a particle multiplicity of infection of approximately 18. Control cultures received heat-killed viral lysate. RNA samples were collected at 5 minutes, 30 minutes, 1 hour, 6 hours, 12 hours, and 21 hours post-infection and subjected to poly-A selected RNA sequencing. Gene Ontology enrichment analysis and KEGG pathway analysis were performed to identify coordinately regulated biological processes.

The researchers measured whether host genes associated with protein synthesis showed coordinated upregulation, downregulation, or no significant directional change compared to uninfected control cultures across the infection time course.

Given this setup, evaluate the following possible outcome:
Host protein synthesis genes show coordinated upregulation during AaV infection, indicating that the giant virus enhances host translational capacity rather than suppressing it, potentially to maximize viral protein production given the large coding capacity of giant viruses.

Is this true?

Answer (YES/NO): YES